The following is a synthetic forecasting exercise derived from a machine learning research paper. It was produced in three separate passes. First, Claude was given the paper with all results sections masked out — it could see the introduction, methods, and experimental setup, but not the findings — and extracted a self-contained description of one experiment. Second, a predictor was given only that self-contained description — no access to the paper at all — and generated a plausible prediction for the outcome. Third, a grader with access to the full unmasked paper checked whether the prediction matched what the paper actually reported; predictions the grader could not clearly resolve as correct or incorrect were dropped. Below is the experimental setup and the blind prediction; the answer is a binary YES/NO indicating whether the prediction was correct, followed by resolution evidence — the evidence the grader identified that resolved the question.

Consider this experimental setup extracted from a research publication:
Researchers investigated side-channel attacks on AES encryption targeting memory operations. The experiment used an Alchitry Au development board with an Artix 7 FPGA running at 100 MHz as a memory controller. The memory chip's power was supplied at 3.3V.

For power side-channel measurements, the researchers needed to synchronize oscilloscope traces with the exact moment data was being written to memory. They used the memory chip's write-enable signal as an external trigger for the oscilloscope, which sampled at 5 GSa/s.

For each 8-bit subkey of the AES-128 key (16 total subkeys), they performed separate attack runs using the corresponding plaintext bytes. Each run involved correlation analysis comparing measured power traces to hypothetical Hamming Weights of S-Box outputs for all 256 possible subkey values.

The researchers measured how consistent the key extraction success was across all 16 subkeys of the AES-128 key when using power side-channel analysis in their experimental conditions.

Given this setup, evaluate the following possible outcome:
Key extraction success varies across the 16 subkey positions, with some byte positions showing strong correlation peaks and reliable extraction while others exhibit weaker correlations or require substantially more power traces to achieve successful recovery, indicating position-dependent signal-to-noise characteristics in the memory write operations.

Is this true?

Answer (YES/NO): YES